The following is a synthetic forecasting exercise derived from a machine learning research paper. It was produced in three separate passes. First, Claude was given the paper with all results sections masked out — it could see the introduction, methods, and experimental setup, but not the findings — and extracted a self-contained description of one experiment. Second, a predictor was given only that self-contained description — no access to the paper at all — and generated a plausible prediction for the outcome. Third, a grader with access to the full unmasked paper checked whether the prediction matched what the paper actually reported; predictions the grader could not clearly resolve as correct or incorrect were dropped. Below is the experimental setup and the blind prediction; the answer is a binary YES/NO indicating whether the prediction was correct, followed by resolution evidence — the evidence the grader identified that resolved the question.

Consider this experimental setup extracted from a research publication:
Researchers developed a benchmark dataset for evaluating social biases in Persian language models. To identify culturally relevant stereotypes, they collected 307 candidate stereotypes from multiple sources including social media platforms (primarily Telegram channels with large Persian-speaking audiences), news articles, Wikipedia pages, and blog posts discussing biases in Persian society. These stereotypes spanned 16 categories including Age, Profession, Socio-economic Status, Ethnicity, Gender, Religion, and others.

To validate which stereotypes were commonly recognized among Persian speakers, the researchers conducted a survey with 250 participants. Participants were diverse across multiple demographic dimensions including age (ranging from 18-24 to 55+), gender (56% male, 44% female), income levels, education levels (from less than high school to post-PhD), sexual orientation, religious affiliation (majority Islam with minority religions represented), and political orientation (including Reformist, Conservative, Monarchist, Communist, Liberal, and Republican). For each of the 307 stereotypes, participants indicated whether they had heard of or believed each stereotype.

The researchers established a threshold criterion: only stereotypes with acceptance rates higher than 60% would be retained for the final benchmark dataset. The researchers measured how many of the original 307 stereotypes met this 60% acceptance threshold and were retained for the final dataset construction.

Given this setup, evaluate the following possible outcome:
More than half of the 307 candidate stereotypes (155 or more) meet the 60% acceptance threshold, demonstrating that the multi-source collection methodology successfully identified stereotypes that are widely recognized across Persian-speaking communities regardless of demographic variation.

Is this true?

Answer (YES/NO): YES